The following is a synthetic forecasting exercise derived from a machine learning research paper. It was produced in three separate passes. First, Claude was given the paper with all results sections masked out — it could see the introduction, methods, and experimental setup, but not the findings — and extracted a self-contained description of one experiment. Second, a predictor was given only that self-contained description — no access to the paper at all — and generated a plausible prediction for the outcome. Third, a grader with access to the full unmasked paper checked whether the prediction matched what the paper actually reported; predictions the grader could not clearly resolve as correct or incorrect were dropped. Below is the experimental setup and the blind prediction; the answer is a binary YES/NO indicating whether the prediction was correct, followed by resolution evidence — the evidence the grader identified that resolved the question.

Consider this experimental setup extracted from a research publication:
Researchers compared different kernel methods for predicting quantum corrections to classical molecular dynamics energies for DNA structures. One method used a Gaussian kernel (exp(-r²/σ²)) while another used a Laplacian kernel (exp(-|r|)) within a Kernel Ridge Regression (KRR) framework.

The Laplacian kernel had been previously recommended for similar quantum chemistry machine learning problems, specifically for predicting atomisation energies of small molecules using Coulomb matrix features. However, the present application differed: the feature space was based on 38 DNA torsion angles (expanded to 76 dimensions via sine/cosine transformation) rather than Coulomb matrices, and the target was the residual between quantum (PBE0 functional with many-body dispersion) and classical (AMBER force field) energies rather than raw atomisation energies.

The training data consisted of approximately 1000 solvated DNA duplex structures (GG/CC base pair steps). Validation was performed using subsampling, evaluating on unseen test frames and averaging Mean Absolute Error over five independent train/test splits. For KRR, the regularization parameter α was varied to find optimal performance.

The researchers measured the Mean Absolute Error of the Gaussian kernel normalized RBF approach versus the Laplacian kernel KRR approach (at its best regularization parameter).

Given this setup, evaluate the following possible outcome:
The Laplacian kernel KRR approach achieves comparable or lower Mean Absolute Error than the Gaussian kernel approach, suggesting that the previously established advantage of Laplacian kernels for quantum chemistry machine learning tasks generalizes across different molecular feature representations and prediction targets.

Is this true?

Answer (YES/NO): NO